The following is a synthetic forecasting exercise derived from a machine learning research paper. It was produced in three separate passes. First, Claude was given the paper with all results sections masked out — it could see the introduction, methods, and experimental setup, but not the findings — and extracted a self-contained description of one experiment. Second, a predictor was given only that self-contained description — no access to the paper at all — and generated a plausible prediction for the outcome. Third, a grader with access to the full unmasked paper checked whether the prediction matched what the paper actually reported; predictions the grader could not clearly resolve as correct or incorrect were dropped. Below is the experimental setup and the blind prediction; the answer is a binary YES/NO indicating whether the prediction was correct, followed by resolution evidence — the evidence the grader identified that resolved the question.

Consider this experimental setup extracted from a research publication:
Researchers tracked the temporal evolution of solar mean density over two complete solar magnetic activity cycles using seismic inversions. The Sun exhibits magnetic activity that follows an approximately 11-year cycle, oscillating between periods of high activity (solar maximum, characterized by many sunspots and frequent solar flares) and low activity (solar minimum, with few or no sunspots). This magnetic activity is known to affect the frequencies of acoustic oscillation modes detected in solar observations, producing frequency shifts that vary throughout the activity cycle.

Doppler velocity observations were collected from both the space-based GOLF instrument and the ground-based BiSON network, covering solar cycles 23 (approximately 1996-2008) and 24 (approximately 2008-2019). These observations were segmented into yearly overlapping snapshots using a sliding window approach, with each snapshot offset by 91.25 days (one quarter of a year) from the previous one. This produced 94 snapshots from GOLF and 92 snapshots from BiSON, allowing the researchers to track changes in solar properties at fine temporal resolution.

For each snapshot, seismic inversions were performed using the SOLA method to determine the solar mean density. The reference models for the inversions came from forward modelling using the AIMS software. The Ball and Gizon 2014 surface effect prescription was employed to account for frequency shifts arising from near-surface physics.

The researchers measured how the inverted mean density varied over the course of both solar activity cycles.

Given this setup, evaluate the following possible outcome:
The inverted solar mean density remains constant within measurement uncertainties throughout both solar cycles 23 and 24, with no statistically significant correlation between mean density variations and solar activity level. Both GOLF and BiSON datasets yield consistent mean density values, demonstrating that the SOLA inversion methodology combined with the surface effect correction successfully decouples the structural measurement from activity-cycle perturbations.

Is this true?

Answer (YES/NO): NO